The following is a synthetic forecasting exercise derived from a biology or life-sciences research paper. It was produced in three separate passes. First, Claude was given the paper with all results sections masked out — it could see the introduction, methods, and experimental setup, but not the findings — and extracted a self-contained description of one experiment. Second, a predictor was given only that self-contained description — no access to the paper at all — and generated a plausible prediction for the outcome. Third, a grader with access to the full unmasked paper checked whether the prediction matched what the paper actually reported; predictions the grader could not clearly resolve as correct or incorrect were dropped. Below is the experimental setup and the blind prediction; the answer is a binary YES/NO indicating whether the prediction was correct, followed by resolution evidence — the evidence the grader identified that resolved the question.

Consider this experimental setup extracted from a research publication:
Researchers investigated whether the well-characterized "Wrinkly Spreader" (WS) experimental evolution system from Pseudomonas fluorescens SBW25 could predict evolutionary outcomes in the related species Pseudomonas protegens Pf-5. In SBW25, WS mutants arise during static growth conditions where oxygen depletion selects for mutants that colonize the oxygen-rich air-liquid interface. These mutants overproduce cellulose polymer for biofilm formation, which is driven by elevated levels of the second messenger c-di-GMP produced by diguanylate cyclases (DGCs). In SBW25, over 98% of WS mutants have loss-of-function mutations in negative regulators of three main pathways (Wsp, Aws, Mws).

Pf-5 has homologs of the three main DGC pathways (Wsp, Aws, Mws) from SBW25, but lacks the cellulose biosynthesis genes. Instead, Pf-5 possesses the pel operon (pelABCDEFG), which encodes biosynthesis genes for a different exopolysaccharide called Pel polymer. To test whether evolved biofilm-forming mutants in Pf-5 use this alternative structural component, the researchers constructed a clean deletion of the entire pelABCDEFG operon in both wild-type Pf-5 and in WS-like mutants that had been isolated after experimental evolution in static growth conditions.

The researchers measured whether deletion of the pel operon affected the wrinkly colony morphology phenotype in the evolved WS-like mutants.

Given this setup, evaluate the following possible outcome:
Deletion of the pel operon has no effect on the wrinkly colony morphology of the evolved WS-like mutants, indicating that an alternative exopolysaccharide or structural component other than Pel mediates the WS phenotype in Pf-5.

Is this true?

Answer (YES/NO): NO